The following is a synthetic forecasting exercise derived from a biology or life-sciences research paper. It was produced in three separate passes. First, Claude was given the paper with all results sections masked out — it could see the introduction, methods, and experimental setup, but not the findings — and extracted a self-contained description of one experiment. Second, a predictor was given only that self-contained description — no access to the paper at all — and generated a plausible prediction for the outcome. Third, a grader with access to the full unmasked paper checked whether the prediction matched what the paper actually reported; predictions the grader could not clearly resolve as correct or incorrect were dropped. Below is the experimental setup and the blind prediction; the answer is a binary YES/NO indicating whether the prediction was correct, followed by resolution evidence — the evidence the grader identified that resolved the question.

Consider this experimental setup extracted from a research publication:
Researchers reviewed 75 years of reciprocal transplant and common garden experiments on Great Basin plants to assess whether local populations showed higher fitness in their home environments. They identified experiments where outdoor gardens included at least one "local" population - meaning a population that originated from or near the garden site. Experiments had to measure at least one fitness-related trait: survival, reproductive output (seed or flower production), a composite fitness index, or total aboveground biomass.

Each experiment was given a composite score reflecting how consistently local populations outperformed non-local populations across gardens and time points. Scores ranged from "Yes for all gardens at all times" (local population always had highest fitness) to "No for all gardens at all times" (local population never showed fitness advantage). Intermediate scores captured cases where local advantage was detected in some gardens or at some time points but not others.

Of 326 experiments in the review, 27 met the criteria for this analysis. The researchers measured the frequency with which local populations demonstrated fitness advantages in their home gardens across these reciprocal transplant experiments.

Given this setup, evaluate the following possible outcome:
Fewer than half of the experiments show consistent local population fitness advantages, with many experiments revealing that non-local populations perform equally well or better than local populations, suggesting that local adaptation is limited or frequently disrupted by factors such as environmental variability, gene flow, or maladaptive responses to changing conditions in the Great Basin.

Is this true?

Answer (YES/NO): NO